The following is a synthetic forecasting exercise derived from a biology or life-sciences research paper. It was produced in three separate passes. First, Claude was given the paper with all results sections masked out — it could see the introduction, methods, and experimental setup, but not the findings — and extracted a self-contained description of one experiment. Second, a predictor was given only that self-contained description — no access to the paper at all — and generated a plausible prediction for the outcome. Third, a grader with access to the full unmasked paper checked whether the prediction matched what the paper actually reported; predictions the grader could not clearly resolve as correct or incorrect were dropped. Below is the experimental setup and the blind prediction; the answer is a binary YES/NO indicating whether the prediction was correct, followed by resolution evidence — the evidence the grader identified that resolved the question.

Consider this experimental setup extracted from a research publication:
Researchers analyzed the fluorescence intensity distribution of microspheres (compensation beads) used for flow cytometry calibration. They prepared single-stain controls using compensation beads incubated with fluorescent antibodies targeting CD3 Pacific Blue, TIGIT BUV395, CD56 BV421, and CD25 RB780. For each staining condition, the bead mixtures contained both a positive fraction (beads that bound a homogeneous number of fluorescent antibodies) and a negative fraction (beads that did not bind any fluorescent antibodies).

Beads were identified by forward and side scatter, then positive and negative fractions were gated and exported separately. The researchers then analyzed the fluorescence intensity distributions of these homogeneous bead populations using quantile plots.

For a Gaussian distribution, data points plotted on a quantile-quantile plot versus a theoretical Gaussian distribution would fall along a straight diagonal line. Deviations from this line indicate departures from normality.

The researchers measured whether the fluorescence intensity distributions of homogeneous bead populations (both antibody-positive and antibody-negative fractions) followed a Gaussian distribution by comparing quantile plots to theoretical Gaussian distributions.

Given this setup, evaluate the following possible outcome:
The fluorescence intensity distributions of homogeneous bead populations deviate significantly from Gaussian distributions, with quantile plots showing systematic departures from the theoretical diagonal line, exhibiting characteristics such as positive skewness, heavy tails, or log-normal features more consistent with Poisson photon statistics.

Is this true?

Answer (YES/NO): NO